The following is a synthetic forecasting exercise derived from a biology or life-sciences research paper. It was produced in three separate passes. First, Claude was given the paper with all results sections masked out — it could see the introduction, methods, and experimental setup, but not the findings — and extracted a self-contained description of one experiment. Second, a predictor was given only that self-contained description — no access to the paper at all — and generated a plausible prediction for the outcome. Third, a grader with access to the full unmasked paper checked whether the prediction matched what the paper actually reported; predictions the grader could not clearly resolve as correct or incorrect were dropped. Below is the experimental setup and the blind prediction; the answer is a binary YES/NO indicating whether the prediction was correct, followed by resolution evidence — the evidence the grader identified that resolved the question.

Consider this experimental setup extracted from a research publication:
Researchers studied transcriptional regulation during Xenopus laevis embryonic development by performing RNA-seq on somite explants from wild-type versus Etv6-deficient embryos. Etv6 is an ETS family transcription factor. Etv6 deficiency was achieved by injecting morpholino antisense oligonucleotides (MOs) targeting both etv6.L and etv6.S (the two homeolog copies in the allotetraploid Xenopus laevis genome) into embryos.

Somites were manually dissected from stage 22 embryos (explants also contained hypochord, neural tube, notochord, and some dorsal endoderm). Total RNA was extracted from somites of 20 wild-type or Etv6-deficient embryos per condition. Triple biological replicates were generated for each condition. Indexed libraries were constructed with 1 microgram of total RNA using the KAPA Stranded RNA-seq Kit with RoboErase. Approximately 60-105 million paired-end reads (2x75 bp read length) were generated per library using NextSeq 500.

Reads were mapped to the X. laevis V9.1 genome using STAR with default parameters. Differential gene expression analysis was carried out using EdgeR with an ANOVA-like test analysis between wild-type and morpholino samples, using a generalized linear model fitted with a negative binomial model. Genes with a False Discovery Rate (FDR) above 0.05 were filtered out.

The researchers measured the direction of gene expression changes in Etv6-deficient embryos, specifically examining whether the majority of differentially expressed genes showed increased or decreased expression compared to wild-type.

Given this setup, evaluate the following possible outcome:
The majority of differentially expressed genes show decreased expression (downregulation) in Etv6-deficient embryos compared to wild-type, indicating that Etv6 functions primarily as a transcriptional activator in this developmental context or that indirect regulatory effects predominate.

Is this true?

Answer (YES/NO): YES